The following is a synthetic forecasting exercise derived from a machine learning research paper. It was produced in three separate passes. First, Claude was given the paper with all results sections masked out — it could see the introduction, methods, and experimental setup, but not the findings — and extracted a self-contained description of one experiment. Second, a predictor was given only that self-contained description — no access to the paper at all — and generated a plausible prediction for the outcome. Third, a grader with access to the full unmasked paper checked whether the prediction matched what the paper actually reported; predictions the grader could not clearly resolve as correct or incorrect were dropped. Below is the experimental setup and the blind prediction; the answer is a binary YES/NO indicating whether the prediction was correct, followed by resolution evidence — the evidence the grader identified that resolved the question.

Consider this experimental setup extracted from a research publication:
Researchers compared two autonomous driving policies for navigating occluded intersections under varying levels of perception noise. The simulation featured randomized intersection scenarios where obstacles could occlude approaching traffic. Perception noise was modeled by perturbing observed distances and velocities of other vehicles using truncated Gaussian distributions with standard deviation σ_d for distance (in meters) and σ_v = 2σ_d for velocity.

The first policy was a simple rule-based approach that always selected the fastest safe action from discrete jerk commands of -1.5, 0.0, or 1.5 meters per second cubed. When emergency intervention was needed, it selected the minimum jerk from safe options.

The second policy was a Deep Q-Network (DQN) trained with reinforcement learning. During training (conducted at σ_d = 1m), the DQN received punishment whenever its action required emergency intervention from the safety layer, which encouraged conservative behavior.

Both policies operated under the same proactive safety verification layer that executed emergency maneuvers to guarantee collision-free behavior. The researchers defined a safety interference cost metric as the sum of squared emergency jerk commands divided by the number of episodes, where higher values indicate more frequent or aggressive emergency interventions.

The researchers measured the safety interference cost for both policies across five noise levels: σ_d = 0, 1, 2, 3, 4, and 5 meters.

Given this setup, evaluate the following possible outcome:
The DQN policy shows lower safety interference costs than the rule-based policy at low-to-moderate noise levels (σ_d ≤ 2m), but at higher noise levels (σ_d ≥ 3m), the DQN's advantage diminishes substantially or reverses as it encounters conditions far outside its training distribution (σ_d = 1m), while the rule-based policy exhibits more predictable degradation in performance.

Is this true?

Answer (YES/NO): NO